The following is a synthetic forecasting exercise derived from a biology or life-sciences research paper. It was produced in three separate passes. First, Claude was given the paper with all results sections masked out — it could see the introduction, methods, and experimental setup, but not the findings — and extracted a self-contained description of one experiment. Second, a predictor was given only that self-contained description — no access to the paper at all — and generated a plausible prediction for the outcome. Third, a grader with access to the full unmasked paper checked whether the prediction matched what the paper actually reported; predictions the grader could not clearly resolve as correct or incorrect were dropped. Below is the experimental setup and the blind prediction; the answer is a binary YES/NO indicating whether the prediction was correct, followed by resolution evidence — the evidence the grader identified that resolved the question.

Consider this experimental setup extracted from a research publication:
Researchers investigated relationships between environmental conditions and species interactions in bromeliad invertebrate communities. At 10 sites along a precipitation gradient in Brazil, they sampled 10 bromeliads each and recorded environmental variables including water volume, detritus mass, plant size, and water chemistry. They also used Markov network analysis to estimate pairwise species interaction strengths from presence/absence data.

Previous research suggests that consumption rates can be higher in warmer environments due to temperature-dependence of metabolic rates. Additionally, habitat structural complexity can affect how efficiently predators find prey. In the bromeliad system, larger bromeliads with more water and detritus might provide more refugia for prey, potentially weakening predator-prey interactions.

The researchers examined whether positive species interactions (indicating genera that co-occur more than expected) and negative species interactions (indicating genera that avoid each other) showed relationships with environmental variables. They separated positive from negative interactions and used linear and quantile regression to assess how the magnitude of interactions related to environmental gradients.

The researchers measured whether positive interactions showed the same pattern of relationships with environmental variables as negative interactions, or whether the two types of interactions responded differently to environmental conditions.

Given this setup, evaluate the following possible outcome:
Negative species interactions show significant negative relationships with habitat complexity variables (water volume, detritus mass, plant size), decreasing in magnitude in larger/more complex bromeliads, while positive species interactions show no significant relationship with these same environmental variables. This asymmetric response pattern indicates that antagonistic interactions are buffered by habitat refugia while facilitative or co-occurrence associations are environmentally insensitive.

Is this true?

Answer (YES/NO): NO